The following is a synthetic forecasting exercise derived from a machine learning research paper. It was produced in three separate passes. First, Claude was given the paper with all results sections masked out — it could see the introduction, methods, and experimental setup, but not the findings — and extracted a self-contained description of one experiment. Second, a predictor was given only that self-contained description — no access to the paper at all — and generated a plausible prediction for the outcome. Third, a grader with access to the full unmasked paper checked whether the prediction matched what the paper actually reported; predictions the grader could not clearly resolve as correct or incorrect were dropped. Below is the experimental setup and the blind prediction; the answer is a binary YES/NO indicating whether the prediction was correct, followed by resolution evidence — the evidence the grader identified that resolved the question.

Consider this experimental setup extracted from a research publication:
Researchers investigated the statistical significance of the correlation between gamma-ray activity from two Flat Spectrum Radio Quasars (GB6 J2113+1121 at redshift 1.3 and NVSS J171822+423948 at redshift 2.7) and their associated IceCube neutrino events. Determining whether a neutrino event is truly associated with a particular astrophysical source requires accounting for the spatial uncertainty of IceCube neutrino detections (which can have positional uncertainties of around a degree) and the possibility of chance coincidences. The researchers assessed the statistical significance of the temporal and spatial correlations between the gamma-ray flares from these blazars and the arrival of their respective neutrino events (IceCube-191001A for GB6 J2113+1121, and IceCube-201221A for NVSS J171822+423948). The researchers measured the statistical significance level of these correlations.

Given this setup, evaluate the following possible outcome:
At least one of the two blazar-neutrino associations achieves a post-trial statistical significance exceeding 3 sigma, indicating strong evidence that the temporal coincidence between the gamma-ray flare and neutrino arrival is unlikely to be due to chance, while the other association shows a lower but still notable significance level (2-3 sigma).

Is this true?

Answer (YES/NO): NO